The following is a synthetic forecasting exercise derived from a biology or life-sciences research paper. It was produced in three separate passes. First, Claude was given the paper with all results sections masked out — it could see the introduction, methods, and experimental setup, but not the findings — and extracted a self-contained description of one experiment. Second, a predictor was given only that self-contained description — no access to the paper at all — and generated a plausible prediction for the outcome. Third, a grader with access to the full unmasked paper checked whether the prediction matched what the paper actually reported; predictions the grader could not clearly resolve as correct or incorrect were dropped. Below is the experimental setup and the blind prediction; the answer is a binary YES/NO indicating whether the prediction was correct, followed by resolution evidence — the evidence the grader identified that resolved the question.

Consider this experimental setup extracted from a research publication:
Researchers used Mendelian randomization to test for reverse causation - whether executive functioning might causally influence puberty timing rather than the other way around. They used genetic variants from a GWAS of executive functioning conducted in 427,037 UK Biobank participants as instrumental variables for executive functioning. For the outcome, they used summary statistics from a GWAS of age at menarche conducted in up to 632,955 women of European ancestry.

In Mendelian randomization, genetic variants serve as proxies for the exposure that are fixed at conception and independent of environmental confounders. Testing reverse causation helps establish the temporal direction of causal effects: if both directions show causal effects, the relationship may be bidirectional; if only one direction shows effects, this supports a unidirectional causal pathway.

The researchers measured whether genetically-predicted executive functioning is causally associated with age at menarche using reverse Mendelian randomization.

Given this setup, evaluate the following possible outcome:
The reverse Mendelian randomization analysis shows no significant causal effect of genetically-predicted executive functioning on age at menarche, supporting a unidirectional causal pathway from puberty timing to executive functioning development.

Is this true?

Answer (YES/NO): YES